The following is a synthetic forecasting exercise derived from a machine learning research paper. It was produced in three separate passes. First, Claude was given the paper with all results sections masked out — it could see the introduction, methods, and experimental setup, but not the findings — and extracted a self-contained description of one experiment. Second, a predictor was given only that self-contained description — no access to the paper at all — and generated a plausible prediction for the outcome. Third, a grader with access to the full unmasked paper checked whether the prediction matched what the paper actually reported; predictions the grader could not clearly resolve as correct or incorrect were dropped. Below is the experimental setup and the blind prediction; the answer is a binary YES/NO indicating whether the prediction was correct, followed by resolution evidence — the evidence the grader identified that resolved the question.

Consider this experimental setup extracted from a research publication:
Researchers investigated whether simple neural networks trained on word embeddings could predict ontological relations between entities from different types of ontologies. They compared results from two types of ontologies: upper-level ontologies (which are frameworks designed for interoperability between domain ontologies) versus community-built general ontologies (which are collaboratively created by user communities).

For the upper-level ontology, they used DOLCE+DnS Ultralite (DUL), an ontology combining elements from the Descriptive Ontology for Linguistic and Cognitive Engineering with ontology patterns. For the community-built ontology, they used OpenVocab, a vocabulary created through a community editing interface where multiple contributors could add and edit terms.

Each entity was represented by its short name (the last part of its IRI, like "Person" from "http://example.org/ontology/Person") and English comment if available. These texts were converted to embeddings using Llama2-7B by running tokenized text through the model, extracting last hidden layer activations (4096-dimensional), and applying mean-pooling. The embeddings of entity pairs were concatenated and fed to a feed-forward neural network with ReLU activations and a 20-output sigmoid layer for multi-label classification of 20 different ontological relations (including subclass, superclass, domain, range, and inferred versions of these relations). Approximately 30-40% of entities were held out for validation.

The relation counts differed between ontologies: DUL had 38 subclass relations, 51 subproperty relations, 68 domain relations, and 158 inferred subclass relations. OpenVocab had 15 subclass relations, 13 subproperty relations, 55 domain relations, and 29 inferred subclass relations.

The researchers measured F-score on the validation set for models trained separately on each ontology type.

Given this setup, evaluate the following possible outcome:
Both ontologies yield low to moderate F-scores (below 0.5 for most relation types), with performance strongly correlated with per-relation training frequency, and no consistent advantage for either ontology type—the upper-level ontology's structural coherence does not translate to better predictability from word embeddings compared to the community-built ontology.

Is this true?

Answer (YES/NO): NO